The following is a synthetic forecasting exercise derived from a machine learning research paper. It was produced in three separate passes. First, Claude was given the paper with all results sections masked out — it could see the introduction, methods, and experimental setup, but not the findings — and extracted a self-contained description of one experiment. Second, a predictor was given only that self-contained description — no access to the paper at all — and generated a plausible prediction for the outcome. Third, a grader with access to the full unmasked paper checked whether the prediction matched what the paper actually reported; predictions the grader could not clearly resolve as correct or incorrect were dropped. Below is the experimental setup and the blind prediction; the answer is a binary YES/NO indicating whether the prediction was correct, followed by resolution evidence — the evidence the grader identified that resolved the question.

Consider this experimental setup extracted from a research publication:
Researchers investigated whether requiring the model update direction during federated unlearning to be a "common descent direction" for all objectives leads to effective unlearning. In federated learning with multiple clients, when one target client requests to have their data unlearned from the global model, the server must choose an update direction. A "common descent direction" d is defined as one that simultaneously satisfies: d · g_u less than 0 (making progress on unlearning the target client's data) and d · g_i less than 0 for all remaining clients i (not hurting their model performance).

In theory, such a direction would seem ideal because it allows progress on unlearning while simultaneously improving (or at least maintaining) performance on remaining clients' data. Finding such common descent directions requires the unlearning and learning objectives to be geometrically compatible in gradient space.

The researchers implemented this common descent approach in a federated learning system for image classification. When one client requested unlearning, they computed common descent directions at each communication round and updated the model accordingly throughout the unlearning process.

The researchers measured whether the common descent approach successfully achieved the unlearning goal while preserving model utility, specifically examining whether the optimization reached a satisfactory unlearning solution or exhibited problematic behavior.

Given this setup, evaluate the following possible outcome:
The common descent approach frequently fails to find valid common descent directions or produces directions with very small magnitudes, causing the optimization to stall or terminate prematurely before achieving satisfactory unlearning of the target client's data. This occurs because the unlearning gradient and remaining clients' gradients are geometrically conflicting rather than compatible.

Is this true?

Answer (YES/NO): NO